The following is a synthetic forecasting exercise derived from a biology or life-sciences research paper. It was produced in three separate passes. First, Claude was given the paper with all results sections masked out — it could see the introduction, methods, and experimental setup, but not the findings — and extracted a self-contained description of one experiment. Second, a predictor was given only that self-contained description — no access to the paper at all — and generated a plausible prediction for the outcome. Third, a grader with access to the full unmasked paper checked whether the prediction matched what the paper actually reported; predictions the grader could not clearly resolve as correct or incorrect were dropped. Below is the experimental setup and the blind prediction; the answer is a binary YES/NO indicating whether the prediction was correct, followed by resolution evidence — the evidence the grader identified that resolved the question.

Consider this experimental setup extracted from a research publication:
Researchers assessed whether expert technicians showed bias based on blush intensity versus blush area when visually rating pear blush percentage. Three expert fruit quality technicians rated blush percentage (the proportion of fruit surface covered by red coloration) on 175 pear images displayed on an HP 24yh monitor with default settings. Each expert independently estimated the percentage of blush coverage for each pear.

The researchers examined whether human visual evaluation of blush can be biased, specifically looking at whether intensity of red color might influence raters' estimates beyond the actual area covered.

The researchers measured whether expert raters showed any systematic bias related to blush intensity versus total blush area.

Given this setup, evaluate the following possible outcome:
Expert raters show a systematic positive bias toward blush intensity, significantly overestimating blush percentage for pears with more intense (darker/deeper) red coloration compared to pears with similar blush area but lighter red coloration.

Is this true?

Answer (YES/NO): NO